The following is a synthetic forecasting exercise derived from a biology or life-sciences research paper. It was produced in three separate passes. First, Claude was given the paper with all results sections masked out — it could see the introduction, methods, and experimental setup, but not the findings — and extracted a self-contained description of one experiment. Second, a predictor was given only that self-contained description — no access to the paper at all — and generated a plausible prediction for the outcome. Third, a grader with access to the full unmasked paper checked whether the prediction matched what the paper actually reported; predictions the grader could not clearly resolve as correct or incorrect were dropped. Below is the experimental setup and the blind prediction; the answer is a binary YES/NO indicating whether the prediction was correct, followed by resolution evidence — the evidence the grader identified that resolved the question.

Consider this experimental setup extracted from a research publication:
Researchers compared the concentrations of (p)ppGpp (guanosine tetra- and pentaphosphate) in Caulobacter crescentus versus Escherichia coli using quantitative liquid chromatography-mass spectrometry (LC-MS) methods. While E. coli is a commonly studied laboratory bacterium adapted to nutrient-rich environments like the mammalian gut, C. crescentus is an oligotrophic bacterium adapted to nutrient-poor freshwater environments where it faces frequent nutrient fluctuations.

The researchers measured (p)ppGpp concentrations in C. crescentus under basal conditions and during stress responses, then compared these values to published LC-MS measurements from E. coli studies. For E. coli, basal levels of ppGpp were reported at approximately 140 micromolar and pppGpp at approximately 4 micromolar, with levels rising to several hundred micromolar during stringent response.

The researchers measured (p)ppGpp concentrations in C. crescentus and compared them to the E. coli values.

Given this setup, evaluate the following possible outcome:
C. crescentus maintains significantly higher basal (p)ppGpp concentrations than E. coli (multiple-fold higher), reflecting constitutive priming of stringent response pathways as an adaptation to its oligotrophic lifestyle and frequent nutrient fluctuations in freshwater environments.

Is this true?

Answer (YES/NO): NO